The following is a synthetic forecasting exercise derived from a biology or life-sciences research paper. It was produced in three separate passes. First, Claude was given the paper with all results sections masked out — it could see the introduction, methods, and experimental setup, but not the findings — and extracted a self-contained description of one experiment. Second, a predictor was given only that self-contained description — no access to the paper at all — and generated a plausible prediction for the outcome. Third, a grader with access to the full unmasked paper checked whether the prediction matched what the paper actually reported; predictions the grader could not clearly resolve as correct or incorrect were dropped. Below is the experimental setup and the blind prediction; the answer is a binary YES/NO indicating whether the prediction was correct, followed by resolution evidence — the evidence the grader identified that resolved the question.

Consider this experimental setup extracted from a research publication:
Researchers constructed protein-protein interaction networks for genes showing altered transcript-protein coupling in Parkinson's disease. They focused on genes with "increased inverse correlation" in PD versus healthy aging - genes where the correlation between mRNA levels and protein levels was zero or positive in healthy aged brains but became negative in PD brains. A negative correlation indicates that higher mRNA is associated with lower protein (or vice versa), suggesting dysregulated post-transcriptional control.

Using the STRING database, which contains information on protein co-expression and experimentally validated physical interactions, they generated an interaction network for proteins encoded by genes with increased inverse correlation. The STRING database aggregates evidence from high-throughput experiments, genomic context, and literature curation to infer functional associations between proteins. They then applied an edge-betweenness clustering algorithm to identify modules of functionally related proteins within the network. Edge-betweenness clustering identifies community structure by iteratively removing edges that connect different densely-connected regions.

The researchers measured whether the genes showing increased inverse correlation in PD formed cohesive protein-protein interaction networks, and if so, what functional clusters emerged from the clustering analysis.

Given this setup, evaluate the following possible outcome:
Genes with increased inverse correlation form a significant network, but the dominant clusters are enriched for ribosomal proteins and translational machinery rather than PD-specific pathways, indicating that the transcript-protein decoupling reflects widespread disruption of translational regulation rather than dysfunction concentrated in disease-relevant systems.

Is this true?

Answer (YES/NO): NO